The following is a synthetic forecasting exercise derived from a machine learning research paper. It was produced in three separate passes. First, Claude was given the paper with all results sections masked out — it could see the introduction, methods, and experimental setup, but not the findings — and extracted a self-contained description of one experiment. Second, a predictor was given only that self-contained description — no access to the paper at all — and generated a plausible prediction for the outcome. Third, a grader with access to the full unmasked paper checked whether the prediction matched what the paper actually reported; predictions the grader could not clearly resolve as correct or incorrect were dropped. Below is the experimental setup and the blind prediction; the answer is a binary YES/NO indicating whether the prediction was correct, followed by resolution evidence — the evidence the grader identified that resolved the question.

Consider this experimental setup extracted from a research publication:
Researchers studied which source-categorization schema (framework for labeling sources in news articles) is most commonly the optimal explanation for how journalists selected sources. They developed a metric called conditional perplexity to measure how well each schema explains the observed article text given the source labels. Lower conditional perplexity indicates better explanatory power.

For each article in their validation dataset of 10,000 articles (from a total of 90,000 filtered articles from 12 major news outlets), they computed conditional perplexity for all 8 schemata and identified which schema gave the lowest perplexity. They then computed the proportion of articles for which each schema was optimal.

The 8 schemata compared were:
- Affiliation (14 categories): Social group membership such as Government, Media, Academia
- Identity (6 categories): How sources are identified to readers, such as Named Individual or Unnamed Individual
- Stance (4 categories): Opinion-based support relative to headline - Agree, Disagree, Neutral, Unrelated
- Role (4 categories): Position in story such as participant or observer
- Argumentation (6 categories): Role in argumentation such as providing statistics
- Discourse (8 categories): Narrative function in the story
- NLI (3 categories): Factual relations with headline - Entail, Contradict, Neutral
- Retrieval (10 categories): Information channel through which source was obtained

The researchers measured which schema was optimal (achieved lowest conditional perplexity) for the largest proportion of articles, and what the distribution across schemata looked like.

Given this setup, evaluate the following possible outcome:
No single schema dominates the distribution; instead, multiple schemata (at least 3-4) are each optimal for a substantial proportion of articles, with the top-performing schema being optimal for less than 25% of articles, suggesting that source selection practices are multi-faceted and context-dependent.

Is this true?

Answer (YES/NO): NO